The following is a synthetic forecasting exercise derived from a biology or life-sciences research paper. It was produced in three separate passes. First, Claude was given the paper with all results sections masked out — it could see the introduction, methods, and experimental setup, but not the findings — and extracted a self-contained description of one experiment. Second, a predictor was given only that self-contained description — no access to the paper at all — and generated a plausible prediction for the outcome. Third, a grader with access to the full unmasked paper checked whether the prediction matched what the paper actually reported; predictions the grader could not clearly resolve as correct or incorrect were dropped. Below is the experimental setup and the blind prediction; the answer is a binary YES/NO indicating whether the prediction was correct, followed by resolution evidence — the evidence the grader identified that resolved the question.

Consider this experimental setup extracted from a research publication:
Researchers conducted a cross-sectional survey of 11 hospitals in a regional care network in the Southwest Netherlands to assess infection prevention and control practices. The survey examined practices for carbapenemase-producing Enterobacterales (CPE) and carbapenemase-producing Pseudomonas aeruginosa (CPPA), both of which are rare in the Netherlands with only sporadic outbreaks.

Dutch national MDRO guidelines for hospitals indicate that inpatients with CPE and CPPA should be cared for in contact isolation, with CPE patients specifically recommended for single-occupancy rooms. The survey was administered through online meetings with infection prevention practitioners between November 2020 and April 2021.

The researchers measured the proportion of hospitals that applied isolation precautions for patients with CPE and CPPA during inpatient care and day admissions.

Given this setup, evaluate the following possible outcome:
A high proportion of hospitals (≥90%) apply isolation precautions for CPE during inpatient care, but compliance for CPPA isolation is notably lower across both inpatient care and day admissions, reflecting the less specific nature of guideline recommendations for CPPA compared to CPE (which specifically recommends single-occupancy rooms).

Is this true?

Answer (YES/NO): NO